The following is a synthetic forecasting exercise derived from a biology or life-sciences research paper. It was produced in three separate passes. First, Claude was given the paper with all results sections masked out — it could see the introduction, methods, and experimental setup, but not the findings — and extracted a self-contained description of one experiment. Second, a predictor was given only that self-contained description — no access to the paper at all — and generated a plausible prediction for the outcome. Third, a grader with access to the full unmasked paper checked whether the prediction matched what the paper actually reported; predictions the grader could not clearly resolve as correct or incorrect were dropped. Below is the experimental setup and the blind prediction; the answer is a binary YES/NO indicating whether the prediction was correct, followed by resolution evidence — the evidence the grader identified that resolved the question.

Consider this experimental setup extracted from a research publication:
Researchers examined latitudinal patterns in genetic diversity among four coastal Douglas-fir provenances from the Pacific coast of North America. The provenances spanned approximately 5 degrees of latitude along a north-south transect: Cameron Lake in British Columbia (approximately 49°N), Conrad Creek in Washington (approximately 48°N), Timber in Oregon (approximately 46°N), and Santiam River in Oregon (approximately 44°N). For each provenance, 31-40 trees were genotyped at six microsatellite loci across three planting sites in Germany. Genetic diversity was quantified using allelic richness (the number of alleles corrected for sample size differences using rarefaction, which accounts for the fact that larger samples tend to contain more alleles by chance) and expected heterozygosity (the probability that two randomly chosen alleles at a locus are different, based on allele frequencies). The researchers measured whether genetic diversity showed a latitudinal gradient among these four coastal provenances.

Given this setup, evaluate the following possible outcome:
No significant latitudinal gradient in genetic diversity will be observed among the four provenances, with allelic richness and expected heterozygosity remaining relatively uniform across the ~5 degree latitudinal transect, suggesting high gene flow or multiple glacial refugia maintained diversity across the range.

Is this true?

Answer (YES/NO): NO